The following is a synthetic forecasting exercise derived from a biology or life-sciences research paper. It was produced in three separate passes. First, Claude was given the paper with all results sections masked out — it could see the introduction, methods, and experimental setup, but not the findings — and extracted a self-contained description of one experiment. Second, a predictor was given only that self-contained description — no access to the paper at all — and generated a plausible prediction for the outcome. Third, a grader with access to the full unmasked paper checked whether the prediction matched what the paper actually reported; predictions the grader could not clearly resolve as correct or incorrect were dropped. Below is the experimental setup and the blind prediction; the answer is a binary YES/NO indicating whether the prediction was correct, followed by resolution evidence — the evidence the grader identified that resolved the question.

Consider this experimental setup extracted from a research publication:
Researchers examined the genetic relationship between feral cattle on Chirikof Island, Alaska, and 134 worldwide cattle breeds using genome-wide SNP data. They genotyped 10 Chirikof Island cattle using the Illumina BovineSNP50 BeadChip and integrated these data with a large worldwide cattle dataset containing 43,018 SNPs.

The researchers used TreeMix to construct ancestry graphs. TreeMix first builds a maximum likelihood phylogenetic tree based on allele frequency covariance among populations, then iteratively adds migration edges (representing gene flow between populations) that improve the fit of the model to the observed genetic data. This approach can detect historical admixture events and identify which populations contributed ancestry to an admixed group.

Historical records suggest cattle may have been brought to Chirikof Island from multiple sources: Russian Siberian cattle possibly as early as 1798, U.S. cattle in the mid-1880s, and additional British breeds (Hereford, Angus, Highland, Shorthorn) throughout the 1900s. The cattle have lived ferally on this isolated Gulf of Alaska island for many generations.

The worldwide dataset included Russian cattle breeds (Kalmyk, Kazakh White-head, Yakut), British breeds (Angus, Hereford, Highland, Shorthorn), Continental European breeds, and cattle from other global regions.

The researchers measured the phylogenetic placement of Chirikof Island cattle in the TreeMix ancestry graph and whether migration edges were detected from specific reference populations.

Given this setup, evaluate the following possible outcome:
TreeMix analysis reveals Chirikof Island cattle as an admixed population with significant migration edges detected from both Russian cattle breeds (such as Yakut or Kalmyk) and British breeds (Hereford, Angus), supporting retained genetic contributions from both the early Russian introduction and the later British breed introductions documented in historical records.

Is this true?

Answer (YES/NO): NO